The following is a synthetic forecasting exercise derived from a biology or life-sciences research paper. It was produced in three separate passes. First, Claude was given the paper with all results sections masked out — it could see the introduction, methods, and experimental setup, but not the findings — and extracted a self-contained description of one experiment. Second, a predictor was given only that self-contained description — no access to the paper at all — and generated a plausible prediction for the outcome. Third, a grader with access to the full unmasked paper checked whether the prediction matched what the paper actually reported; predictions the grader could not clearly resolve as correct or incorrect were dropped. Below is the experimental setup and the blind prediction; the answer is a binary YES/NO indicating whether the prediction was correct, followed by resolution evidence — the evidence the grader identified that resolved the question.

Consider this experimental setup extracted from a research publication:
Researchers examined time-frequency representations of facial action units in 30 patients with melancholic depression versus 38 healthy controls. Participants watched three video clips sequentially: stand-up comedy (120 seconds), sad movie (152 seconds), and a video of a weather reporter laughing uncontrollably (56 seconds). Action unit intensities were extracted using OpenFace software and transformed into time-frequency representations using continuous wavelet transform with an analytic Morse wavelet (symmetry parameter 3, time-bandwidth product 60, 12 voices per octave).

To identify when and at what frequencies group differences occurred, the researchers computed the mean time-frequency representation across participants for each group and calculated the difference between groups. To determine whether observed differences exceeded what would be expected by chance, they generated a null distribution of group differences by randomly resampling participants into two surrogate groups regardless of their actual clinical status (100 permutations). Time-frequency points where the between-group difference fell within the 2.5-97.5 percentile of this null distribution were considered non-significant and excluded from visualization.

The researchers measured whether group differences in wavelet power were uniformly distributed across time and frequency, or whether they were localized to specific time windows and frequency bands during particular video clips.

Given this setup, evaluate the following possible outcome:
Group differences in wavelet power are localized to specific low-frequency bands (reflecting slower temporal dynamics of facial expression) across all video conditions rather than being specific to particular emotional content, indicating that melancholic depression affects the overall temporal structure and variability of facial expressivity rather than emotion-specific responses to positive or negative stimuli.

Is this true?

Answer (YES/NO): NO